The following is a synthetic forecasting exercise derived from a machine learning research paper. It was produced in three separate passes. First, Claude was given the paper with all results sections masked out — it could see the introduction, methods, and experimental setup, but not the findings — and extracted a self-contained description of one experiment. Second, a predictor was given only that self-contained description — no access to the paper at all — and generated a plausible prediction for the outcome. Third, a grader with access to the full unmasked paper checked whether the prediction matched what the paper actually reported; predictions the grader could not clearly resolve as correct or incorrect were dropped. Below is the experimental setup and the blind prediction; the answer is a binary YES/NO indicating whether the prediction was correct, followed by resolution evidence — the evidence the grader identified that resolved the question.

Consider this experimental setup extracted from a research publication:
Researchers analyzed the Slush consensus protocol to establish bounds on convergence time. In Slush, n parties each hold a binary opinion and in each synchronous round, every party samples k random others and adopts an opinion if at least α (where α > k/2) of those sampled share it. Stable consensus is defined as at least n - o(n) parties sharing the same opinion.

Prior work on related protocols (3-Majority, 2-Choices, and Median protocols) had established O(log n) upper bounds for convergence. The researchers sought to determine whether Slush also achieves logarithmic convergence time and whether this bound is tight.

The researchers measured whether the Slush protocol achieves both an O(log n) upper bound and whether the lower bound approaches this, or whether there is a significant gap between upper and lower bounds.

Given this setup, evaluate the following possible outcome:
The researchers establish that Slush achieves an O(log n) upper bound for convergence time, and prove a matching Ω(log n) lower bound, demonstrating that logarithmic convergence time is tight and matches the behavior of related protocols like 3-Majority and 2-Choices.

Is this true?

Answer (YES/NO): NO